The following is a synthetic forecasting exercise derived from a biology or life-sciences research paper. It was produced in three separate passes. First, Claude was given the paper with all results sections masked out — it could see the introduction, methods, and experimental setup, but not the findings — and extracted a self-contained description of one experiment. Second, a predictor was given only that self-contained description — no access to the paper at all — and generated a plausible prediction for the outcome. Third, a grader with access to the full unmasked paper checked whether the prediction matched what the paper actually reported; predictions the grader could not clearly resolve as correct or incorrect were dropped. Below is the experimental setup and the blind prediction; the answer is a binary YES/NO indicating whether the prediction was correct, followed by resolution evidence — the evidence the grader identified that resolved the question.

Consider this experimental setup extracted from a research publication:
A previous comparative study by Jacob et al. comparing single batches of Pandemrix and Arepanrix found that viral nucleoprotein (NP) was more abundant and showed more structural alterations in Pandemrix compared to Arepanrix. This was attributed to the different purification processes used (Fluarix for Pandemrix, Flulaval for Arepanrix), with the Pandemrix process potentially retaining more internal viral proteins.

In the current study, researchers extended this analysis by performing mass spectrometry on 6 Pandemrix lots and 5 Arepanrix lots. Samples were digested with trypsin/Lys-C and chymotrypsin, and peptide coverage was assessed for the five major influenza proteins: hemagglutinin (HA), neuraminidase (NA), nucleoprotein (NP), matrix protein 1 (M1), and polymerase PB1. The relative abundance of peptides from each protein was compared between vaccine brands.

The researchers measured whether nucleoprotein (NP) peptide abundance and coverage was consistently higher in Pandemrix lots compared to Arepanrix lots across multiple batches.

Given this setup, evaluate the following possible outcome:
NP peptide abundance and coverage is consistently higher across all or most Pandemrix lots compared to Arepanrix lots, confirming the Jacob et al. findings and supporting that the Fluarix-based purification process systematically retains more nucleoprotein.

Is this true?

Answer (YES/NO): NO